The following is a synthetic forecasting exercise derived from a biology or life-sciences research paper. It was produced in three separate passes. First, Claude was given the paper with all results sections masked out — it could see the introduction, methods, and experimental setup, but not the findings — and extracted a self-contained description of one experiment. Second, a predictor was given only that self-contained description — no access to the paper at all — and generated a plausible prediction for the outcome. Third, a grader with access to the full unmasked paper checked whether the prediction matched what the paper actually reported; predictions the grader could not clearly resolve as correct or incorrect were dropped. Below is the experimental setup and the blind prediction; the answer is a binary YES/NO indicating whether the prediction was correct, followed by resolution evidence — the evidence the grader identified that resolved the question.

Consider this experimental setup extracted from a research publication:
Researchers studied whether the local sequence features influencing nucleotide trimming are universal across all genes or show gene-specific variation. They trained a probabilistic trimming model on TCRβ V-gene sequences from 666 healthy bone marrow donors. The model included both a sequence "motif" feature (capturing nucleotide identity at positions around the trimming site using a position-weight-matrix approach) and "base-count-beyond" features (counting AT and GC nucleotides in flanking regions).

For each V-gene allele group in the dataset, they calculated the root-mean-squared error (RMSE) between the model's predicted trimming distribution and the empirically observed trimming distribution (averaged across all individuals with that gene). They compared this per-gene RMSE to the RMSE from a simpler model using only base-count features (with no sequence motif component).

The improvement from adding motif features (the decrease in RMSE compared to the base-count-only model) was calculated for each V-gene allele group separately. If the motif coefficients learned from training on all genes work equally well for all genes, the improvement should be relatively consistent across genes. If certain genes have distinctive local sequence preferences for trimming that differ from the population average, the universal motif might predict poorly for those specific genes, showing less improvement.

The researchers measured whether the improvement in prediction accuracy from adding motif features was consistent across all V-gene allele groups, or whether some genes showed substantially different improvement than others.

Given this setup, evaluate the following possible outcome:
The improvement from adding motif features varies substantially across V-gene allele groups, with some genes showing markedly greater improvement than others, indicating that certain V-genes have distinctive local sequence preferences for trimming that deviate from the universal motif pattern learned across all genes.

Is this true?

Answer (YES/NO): NO